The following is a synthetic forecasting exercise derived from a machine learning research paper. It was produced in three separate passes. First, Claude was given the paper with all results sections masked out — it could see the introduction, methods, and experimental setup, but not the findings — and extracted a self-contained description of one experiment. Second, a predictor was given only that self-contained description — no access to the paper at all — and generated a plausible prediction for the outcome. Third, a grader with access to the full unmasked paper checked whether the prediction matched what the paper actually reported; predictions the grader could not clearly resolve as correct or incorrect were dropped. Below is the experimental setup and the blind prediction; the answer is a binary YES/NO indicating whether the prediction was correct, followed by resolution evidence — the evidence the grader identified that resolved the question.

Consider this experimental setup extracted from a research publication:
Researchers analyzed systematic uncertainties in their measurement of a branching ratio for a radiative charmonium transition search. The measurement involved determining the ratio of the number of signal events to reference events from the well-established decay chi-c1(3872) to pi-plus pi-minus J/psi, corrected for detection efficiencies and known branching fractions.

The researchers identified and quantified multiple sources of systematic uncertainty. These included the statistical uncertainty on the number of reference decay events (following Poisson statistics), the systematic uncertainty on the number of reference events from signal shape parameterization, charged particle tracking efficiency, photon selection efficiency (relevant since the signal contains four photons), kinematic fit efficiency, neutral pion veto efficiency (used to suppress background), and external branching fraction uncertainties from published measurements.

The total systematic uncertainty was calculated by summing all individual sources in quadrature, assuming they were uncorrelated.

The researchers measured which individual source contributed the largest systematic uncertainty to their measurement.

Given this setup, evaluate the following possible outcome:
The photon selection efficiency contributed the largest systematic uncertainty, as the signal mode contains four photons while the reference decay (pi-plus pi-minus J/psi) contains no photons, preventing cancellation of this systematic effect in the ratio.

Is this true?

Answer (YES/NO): NO